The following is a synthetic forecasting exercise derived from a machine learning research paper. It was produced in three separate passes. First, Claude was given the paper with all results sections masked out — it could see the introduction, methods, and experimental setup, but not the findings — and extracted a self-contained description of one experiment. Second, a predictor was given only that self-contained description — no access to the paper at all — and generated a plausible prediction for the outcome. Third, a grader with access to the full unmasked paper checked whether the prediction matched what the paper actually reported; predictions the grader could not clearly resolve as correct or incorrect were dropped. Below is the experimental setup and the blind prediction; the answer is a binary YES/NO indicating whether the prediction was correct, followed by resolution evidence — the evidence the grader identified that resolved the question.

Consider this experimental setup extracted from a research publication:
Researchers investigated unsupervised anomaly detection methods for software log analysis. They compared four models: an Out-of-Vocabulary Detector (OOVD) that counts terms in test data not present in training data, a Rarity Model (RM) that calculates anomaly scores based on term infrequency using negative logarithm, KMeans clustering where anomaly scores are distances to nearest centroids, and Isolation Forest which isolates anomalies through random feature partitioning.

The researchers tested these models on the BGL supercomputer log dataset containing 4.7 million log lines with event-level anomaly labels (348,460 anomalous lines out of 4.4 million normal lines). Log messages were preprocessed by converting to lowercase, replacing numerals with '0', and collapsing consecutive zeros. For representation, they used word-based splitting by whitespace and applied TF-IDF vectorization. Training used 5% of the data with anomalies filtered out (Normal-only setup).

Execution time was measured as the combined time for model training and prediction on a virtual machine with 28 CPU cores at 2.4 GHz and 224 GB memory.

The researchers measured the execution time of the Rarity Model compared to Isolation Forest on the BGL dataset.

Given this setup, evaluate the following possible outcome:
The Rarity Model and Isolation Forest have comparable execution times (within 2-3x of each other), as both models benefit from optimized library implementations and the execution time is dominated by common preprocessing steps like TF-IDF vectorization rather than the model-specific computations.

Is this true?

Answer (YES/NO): NO